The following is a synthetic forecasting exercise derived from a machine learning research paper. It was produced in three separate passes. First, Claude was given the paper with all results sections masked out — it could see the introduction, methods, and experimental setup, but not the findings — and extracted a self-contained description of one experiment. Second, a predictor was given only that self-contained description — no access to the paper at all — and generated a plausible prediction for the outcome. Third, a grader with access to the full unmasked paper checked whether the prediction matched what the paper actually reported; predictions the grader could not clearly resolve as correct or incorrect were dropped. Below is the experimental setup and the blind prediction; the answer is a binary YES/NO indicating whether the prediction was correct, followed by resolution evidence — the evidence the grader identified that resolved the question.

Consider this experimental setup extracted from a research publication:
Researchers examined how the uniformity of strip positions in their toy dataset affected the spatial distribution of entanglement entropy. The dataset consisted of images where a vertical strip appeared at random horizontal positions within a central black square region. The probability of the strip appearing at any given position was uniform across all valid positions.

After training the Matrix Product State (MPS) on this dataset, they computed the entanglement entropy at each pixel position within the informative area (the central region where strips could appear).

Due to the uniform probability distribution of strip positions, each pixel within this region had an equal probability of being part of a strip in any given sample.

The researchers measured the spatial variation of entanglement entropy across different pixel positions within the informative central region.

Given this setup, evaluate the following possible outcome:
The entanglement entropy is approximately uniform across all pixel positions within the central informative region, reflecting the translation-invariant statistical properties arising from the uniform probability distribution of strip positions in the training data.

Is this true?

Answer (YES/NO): YES